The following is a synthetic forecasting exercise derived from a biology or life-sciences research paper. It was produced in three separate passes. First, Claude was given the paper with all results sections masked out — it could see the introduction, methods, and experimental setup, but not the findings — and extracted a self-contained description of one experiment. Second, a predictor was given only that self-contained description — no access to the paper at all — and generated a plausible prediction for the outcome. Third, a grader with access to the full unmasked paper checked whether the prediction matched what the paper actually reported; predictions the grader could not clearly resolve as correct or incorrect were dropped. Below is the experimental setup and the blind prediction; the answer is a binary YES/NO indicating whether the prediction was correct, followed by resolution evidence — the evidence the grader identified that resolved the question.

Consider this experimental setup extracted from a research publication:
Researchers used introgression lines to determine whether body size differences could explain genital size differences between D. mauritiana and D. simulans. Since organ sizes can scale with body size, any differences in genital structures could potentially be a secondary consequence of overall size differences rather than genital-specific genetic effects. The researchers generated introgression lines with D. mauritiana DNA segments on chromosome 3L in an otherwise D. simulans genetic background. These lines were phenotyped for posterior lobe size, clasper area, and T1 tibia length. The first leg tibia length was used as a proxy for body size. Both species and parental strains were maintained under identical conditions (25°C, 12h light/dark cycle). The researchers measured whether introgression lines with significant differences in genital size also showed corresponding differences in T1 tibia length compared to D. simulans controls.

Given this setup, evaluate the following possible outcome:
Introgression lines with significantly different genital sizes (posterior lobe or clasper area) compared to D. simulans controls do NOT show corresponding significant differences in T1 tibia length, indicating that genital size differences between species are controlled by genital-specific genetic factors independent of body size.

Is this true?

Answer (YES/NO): YES